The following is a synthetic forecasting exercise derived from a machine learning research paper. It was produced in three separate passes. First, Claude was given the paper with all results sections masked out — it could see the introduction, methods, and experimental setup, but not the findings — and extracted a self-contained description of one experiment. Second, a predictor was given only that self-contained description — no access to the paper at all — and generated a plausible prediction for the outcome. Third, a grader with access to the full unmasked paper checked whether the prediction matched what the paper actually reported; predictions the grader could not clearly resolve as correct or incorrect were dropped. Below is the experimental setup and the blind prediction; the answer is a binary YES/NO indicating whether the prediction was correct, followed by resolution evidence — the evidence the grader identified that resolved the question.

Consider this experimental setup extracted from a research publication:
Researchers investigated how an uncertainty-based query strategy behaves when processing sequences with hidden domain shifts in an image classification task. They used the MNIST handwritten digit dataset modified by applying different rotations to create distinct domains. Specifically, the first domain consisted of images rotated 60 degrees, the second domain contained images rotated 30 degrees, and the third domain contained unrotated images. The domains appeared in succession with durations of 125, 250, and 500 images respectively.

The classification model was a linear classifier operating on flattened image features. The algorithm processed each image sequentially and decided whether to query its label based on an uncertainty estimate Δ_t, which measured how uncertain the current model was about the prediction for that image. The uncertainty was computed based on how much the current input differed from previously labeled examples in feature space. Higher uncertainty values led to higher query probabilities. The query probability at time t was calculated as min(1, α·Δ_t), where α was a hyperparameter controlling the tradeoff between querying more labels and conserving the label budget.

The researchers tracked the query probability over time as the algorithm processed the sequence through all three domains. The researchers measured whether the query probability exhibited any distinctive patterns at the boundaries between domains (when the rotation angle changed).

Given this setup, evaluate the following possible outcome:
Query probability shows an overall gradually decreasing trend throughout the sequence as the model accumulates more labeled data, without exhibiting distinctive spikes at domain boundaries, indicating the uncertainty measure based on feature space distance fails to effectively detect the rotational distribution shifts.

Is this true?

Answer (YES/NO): NO